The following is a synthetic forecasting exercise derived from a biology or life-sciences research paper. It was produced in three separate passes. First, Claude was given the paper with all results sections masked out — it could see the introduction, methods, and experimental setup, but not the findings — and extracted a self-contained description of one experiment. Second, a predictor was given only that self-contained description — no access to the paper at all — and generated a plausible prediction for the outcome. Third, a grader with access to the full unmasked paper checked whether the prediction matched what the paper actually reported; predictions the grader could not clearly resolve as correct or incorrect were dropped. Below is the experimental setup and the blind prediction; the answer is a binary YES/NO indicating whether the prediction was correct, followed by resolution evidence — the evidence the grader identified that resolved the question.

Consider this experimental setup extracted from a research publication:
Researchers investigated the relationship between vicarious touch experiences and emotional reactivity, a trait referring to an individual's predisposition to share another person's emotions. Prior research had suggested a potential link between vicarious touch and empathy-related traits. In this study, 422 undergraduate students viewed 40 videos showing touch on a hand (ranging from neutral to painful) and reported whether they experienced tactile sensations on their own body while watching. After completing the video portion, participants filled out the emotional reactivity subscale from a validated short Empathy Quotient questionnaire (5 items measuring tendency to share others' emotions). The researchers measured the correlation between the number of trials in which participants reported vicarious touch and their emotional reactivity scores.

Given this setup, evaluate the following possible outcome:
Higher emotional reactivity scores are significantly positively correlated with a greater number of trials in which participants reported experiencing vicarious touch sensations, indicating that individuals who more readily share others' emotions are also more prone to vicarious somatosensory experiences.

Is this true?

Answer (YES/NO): NO